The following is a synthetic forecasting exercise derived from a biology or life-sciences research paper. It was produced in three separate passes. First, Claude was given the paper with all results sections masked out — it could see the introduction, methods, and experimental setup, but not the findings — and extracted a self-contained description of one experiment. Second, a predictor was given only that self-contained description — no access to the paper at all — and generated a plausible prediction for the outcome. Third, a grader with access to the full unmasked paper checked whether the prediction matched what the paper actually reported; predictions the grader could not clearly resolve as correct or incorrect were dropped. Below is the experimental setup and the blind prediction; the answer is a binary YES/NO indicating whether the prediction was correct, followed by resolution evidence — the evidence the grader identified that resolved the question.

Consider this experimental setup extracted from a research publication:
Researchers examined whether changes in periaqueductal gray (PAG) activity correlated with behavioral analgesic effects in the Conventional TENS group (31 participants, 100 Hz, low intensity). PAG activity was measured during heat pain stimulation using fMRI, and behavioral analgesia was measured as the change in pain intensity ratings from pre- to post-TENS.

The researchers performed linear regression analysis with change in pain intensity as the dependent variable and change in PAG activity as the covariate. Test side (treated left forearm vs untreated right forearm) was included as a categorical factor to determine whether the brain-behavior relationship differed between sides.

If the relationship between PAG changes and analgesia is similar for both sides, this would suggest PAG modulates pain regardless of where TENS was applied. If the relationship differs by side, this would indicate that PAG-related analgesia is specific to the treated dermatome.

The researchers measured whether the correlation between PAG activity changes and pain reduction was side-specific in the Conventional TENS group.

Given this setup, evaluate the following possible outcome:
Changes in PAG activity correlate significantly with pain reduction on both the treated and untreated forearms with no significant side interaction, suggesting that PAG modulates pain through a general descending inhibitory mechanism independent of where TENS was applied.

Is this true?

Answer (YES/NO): NO